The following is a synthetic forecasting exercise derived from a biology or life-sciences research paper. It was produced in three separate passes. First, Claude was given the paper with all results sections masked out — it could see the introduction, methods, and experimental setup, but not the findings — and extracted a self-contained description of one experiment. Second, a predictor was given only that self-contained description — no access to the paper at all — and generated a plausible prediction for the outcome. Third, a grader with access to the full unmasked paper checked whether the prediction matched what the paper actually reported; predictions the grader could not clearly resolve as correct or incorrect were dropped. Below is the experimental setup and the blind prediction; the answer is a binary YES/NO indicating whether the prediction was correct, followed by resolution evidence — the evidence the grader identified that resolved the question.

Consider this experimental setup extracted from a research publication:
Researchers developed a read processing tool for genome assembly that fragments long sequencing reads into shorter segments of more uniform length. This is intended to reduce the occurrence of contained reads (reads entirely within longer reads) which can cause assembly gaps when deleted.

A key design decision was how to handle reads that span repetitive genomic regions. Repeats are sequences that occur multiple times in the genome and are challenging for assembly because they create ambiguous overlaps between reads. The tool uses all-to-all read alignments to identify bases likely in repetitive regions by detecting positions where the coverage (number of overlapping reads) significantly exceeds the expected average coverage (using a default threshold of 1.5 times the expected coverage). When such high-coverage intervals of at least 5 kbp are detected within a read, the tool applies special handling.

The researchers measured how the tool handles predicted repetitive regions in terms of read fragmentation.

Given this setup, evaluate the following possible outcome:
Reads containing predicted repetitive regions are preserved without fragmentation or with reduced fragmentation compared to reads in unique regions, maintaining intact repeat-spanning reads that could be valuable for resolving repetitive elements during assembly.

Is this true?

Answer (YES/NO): YES